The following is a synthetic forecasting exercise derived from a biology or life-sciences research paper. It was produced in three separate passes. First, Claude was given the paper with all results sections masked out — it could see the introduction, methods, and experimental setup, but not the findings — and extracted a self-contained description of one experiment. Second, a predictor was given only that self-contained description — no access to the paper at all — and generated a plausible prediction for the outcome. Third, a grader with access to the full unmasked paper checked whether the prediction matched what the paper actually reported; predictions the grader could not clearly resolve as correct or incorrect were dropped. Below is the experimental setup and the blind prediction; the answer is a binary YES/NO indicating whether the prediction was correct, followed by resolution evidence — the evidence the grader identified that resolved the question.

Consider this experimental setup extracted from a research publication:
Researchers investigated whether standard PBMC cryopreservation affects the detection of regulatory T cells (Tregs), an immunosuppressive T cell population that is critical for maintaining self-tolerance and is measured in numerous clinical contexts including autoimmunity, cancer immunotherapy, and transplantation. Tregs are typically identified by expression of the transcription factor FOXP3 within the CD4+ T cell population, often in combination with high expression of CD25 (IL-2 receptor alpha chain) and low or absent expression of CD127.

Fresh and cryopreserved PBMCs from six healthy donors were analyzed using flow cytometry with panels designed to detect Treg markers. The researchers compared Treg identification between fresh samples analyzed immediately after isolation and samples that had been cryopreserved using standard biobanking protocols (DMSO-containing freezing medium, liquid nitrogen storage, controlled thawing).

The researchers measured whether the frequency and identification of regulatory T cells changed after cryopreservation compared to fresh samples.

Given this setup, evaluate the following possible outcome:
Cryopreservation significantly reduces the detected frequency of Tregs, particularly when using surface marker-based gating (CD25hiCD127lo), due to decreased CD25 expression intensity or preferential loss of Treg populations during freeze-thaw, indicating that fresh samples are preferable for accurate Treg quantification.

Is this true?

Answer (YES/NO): NO